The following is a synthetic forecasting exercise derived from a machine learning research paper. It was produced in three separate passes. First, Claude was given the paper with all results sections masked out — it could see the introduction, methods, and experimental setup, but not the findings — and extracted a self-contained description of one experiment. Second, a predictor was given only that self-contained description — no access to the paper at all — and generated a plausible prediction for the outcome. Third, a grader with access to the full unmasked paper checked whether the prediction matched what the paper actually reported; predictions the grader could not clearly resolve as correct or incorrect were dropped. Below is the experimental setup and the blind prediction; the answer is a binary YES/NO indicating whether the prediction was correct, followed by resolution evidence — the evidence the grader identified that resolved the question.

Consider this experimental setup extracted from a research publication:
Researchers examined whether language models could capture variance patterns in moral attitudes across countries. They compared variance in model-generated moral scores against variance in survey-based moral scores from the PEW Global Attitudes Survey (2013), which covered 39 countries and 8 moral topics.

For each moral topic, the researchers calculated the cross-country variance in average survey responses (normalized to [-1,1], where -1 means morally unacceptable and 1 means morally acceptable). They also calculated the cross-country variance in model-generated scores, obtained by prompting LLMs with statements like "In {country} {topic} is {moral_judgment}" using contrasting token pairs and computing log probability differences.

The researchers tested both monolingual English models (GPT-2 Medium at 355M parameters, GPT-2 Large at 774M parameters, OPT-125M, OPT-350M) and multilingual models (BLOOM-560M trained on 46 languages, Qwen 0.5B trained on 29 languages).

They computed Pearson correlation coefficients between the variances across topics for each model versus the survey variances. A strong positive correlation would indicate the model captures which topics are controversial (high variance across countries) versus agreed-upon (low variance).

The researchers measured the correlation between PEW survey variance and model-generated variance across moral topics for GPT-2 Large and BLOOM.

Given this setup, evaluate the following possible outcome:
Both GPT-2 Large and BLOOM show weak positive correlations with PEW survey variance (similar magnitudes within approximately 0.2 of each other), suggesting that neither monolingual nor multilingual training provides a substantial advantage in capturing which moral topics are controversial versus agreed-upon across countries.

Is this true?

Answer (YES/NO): NO